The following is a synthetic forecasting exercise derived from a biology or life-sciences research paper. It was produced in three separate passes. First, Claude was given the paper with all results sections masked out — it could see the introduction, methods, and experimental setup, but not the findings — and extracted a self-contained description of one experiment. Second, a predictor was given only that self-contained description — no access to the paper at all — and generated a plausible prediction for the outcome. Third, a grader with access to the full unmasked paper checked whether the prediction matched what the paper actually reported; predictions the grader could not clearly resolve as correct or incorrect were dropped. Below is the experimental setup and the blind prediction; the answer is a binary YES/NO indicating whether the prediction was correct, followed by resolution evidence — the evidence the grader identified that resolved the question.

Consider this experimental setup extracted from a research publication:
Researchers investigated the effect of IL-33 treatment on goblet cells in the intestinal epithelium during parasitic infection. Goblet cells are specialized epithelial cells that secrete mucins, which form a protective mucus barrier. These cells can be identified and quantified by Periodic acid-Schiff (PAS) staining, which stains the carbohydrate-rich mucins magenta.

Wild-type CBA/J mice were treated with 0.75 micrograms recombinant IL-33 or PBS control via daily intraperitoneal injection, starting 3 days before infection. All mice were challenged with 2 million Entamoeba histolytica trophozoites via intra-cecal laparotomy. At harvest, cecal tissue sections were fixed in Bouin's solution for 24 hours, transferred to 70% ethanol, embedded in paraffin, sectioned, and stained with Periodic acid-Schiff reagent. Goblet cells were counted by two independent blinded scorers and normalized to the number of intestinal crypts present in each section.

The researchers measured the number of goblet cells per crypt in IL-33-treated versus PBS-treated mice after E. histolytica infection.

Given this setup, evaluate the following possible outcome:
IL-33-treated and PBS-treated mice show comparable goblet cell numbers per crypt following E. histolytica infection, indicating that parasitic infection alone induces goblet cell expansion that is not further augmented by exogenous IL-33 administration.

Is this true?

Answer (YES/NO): NO